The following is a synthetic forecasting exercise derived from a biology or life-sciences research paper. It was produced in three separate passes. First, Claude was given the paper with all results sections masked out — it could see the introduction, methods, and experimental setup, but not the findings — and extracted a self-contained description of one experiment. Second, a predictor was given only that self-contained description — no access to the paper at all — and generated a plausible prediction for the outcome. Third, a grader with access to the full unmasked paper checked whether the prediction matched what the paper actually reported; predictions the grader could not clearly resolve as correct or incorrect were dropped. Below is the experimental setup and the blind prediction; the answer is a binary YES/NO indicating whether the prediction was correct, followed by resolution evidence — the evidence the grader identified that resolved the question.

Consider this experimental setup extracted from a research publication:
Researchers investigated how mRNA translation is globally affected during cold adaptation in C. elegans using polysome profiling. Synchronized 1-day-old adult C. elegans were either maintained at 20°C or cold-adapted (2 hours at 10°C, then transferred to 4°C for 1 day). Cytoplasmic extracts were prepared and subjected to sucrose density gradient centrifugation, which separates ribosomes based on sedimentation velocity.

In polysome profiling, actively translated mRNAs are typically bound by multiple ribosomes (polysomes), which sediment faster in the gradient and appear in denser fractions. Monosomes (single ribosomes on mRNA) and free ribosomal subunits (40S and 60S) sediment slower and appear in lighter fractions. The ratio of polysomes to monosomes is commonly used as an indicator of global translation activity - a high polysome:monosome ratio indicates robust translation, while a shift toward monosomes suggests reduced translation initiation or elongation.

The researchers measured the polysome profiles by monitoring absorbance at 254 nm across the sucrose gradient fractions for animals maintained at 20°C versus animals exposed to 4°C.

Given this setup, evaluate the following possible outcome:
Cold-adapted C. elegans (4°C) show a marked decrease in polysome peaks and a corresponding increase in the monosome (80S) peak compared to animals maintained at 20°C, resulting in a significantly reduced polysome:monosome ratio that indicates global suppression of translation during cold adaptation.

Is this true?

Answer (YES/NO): YES